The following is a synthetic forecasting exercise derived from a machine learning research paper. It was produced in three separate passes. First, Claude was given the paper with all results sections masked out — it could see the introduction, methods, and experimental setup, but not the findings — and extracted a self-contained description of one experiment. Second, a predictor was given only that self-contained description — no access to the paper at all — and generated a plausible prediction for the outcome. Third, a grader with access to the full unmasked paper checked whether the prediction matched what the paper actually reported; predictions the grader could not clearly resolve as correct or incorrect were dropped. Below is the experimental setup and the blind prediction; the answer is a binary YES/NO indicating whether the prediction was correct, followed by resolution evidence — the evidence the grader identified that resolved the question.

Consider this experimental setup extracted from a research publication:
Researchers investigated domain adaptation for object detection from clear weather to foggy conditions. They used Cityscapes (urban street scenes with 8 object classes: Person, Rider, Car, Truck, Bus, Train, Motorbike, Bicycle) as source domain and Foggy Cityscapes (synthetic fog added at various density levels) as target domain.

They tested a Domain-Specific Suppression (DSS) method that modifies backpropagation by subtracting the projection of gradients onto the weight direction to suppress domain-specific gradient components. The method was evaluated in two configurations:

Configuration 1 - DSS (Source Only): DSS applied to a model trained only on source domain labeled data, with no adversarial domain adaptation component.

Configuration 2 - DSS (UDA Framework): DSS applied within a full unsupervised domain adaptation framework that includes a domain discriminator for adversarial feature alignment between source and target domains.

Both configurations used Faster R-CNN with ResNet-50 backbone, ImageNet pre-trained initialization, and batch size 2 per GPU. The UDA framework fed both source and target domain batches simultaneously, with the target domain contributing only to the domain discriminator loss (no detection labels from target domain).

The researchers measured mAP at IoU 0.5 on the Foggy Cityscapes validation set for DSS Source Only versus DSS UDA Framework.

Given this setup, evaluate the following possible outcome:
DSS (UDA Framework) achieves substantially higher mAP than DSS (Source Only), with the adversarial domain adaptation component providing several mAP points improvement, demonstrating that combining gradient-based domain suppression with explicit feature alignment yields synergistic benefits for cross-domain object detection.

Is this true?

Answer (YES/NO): NO